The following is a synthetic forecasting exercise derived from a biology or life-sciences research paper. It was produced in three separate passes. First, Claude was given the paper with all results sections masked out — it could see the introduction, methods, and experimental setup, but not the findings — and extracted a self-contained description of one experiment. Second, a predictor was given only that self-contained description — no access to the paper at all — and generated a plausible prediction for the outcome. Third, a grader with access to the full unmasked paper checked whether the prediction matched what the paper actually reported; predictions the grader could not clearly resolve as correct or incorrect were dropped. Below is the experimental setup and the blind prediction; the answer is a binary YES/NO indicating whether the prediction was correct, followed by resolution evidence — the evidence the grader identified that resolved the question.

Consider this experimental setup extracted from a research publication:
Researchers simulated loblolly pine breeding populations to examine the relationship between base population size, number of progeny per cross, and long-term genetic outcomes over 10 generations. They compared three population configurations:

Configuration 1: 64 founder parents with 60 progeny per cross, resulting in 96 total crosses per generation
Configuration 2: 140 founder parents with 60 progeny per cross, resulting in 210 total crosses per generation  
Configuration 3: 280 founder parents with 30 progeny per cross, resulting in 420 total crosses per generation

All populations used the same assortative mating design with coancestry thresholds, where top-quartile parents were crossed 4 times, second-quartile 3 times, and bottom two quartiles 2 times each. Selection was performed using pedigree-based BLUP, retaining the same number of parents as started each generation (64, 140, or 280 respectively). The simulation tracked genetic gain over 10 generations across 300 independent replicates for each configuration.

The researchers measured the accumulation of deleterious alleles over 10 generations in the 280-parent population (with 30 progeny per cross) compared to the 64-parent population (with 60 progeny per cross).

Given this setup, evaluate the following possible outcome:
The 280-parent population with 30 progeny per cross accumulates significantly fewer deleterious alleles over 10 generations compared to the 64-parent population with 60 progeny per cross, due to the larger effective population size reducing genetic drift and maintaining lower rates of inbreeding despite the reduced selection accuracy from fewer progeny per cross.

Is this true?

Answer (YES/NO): NO